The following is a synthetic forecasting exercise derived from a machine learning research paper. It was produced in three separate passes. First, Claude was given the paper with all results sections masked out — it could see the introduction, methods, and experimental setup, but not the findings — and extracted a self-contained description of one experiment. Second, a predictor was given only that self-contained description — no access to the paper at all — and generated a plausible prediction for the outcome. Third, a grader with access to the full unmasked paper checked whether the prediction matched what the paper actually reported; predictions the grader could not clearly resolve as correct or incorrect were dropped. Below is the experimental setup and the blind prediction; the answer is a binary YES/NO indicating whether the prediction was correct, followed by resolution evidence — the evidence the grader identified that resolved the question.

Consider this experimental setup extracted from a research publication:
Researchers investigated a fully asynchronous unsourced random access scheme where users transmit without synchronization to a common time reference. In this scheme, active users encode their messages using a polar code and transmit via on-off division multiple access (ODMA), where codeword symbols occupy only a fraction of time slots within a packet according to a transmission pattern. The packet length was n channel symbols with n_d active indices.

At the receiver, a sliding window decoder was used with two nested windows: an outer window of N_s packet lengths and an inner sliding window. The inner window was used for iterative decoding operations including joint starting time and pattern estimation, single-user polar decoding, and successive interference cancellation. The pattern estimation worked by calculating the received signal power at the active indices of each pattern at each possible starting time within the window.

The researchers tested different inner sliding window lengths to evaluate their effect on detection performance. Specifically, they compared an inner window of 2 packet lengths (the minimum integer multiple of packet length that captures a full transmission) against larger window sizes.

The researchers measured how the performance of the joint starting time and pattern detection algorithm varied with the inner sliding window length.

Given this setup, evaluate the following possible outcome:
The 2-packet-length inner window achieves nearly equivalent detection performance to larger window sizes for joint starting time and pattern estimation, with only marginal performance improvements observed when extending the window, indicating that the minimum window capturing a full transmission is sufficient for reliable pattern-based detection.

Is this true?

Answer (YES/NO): NO